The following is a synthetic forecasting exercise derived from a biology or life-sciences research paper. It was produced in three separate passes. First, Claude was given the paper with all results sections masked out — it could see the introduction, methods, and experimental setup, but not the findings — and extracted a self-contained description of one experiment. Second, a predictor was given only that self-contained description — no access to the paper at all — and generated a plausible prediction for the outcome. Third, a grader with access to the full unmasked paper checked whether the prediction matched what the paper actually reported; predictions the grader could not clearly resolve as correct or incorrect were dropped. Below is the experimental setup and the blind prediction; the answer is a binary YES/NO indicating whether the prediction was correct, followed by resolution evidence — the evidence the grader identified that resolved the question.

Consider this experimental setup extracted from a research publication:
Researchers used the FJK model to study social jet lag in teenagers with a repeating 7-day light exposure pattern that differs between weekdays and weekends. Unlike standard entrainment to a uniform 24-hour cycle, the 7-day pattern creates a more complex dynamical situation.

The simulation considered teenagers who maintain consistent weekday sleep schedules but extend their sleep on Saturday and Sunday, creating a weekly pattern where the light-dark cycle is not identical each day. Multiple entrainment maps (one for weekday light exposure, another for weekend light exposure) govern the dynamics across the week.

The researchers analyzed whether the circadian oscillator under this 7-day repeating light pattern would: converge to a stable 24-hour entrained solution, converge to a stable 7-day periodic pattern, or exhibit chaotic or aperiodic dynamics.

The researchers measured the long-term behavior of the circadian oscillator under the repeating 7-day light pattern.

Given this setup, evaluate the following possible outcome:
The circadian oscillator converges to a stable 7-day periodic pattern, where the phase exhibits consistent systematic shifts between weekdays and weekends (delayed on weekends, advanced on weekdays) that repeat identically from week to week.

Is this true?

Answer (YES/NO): YES